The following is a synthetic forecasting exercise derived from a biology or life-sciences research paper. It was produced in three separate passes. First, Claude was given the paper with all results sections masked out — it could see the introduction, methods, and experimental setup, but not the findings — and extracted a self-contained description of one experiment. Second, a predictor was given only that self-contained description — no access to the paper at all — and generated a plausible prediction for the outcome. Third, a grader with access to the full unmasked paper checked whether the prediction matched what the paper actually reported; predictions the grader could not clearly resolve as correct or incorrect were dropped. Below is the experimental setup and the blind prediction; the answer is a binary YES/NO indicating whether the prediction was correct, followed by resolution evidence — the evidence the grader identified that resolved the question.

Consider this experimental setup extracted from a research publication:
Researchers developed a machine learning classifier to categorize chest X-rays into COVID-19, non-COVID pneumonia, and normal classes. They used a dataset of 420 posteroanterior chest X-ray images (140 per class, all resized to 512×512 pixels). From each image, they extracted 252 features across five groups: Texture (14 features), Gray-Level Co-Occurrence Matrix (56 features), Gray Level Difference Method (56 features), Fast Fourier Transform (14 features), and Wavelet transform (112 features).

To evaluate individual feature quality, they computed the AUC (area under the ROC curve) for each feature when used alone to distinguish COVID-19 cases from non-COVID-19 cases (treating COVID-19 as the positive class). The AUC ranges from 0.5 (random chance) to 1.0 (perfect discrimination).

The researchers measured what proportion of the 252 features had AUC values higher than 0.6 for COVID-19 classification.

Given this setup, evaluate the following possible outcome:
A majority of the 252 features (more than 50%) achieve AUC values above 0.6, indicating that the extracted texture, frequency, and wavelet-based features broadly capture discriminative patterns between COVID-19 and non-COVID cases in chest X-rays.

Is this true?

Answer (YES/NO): NO